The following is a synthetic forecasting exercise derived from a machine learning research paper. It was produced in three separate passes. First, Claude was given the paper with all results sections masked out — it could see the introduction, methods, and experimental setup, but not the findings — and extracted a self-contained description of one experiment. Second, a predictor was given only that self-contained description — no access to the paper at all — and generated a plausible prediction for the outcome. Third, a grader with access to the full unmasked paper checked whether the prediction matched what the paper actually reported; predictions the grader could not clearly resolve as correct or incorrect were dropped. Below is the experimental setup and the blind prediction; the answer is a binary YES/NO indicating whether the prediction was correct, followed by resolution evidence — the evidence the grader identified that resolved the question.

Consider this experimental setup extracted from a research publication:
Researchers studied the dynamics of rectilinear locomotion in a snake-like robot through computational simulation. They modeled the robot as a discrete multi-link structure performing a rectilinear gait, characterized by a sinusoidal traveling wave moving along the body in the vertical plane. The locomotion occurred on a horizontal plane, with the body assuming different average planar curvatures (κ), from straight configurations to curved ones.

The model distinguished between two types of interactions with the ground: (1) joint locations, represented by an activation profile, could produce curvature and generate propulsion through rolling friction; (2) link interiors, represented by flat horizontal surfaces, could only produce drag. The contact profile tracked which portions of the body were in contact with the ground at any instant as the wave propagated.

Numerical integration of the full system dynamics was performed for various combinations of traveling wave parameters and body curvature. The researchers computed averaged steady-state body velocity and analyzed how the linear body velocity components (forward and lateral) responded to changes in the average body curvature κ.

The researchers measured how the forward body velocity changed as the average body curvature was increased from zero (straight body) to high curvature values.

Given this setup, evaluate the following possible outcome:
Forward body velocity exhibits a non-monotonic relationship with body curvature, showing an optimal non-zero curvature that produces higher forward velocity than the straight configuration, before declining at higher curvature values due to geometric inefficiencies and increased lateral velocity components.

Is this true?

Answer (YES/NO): NO